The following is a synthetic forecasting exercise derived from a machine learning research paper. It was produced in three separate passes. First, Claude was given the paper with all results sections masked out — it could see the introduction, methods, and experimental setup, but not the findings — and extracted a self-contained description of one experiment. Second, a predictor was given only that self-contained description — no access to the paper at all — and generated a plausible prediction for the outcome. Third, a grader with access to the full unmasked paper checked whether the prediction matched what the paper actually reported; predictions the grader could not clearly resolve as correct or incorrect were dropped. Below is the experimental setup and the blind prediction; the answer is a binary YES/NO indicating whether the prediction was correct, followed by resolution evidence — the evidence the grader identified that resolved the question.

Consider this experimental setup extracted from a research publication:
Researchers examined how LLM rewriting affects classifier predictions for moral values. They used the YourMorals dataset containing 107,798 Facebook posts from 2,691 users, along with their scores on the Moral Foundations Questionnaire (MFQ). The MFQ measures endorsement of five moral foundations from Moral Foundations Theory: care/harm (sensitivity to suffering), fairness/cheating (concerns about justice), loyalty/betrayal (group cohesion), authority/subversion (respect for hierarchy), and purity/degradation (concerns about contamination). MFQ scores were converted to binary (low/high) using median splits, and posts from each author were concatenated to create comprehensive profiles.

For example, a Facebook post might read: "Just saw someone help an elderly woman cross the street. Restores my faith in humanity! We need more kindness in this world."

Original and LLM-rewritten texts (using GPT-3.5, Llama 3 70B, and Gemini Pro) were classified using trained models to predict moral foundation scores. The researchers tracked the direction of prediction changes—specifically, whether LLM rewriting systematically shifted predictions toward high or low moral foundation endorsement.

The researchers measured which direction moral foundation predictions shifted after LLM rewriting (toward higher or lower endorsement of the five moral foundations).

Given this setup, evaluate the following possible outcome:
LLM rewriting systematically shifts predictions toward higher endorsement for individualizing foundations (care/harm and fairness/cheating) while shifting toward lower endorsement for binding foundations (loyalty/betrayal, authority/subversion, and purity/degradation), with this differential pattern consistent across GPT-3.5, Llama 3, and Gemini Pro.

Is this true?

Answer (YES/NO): NO